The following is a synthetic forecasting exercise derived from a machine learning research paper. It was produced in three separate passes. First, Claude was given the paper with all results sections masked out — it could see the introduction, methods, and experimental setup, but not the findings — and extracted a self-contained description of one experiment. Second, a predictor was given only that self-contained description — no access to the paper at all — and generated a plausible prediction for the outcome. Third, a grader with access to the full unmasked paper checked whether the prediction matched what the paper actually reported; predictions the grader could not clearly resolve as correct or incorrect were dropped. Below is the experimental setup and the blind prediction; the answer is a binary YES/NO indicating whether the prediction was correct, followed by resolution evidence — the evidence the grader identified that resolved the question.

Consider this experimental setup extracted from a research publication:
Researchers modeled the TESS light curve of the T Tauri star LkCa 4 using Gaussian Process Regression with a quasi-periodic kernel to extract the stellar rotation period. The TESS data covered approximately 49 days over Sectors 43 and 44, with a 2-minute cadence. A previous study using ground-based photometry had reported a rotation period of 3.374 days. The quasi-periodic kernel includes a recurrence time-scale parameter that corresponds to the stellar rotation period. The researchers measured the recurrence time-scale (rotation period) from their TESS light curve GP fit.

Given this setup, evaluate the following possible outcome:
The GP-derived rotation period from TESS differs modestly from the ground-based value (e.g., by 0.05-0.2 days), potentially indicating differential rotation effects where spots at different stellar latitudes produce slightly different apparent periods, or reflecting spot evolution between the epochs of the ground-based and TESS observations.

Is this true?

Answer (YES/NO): NO